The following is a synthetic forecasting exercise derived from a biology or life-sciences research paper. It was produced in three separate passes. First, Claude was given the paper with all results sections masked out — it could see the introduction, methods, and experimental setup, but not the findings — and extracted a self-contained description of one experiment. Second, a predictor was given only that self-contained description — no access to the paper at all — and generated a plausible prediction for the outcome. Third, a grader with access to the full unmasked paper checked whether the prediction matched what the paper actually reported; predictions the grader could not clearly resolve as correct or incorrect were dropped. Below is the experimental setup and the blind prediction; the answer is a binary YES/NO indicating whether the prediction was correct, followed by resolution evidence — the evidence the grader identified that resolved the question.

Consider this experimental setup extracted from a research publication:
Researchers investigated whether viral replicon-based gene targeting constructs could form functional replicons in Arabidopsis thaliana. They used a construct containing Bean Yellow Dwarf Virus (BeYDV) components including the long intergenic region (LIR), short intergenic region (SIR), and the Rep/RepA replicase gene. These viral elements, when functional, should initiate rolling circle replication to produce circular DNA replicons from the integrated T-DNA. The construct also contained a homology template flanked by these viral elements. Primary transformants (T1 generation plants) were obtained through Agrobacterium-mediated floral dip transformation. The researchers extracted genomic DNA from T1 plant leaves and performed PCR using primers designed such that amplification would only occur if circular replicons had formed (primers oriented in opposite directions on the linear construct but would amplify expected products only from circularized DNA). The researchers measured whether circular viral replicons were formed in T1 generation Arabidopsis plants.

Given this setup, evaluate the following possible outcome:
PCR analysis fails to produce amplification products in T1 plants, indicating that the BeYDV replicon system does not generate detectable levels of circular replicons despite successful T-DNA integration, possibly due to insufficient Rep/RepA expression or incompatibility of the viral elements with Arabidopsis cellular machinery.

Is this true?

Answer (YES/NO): NO